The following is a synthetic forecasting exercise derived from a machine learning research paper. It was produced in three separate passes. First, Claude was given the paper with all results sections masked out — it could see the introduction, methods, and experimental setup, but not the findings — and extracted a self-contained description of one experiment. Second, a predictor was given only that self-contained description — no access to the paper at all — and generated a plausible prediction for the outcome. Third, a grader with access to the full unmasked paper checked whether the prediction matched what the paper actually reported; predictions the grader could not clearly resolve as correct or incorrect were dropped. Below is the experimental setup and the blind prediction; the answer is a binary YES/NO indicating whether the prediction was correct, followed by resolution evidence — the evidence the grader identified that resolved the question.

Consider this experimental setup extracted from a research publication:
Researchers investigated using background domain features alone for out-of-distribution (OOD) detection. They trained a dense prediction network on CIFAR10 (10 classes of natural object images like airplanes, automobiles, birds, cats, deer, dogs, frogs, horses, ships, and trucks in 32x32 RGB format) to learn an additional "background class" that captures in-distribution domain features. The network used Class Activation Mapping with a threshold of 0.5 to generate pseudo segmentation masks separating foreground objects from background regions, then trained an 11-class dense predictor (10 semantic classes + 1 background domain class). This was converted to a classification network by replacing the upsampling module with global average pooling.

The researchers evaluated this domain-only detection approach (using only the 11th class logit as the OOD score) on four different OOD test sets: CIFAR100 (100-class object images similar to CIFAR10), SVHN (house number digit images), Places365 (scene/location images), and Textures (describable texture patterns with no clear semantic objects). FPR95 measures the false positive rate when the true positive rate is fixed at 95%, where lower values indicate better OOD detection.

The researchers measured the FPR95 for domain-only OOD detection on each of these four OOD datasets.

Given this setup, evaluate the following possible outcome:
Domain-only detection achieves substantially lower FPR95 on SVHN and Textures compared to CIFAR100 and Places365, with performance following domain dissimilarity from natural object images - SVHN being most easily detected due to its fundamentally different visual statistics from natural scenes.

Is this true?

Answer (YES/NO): NO